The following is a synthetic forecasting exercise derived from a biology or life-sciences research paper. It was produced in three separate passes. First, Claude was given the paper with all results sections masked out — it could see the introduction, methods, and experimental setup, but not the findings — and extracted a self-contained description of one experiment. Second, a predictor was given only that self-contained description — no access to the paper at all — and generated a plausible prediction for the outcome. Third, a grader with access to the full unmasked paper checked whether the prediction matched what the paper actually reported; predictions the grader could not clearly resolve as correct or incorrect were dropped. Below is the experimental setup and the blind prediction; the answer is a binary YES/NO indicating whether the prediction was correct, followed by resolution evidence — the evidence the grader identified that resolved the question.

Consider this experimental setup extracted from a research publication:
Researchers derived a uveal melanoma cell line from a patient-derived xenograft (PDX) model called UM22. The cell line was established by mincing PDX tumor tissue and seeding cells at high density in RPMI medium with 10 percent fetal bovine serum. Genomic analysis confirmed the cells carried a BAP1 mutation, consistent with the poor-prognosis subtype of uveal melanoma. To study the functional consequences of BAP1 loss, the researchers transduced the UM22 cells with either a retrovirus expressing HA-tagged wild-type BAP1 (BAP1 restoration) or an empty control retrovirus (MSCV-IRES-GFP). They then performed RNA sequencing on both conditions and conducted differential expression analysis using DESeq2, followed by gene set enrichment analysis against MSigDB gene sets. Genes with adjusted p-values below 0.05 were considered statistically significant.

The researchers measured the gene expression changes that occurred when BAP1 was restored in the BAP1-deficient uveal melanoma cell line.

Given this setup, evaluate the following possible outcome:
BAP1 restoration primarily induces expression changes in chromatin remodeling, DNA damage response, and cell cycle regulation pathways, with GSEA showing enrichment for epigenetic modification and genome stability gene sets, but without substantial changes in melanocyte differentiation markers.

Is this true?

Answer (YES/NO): NO